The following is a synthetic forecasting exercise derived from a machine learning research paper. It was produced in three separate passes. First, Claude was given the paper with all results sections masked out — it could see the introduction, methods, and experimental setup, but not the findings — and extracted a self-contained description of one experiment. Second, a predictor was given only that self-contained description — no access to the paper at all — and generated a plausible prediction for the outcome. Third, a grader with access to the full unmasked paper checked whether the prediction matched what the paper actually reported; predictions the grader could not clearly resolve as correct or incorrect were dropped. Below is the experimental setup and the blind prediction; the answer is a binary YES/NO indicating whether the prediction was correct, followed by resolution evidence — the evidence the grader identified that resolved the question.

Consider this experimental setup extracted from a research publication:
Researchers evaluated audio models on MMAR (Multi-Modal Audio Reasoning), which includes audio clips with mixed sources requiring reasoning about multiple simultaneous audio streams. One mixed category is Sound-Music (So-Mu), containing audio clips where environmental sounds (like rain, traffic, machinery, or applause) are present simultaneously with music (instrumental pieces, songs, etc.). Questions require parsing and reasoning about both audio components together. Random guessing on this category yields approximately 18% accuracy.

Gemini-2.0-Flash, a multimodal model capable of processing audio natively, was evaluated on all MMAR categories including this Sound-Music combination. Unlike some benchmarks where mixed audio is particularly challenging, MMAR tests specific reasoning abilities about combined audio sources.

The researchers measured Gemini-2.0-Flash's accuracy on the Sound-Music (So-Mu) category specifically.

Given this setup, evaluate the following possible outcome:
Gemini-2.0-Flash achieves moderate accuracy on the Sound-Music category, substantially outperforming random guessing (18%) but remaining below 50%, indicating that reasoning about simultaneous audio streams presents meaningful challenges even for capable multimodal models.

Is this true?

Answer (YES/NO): NO